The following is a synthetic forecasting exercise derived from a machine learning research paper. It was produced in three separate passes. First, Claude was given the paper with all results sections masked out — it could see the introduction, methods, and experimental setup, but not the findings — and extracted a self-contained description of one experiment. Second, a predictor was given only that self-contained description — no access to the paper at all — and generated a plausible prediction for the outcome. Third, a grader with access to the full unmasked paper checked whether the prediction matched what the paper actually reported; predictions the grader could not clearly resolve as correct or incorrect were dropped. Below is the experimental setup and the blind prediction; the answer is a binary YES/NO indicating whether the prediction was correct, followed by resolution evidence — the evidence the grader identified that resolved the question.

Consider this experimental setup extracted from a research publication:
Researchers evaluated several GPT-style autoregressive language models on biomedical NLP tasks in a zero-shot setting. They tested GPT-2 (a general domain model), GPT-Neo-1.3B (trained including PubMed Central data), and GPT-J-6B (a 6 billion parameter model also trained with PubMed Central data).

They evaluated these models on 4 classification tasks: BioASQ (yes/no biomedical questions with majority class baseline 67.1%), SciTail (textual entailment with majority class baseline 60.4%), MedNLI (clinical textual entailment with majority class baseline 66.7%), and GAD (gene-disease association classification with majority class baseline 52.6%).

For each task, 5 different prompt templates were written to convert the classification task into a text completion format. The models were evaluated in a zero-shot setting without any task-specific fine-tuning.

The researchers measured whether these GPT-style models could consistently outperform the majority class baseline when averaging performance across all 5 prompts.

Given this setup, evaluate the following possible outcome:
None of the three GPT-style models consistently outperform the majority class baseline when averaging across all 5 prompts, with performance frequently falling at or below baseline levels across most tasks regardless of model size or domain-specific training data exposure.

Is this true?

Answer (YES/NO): YES